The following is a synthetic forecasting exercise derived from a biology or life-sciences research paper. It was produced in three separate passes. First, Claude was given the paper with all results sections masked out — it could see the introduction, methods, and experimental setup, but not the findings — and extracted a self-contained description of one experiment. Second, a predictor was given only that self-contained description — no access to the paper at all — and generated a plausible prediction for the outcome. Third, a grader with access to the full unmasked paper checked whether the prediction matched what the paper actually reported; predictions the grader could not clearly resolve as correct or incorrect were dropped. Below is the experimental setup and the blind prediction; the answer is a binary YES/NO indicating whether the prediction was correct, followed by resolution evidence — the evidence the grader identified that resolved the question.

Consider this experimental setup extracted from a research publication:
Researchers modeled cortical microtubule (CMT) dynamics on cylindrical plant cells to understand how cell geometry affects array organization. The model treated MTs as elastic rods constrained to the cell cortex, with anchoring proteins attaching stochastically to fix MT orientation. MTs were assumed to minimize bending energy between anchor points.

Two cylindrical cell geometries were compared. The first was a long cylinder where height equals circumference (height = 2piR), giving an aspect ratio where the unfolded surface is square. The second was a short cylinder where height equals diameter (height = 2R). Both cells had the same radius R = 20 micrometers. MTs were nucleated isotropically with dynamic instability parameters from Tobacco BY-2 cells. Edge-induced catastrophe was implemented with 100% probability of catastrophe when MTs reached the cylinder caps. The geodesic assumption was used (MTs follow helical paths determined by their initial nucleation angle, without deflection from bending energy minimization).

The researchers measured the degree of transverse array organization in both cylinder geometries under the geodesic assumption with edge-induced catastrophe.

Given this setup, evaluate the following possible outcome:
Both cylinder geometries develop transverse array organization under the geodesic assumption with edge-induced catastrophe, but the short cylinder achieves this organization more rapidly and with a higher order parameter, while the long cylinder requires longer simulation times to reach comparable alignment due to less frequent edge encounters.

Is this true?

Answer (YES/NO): NO